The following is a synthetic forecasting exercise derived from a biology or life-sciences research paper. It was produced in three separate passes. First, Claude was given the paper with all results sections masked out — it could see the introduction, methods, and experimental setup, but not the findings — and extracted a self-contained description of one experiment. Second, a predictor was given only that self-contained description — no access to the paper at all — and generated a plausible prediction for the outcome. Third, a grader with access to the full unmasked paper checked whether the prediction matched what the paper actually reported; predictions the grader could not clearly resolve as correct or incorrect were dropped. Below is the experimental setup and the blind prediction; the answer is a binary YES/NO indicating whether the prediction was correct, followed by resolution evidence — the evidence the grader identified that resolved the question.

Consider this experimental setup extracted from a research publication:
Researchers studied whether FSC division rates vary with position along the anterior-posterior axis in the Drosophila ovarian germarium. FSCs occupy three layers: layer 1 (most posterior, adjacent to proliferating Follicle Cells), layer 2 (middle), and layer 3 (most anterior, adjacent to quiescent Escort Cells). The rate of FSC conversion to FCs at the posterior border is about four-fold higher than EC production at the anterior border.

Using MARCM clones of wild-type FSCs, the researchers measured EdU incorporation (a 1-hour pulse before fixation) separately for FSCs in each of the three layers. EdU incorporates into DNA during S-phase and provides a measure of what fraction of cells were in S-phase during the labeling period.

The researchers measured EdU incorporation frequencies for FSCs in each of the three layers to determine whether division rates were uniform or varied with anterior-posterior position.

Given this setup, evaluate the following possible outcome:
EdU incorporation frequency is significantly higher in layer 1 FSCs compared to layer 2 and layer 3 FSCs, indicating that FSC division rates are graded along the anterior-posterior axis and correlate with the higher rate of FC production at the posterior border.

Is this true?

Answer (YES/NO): YES